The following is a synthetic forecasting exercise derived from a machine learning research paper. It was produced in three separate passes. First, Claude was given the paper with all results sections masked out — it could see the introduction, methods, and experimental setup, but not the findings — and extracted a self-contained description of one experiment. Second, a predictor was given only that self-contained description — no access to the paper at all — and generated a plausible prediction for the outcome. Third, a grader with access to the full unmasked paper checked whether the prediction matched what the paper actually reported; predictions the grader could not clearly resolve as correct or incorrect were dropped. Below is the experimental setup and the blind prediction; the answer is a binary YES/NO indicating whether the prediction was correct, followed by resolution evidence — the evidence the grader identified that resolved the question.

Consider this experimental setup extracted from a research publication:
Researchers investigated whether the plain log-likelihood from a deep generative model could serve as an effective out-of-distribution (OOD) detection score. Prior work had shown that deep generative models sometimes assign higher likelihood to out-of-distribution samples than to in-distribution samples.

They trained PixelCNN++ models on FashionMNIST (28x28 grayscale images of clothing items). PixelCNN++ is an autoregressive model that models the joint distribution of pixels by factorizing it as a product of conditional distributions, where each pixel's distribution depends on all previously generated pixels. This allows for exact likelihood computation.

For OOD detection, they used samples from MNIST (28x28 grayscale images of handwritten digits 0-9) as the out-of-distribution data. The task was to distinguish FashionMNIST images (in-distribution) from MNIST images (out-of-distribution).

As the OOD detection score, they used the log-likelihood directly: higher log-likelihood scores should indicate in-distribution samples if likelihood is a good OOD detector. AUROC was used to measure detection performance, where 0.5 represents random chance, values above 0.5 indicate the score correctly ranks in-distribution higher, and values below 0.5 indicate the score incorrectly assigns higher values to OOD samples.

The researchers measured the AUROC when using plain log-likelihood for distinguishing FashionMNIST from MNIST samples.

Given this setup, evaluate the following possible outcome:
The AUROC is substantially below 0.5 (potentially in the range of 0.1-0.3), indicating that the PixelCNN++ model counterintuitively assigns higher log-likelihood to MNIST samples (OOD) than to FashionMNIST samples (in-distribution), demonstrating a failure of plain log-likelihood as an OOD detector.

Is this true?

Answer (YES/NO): YES